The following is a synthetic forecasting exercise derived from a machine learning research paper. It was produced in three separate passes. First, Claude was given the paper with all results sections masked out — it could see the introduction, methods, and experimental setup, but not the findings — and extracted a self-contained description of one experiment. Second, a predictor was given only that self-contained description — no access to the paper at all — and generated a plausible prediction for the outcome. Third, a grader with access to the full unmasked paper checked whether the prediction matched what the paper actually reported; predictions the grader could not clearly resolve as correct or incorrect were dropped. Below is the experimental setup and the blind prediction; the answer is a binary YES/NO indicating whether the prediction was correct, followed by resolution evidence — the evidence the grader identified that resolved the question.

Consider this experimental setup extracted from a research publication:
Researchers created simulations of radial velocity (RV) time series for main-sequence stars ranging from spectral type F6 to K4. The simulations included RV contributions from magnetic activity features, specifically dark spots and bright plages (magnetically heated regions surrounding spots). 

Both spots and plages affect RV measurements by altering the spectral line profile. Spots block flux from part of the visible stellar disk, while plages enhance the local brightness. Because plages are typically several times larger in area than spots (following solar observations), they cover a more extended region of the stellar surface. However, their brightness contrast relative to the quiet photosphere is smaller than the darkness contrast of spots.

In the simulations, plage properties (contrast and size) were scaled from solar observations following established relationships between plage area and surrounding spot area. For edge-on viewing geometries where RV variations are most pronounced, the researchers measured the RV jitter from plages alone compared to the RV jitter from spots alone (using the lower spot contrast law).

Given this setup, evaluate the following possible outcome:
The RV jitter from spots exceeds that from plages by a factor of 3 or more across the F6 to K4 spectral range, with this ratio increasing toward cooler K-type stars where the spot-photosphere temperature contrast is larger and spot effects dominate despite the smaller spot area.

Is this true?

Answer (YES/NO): NO